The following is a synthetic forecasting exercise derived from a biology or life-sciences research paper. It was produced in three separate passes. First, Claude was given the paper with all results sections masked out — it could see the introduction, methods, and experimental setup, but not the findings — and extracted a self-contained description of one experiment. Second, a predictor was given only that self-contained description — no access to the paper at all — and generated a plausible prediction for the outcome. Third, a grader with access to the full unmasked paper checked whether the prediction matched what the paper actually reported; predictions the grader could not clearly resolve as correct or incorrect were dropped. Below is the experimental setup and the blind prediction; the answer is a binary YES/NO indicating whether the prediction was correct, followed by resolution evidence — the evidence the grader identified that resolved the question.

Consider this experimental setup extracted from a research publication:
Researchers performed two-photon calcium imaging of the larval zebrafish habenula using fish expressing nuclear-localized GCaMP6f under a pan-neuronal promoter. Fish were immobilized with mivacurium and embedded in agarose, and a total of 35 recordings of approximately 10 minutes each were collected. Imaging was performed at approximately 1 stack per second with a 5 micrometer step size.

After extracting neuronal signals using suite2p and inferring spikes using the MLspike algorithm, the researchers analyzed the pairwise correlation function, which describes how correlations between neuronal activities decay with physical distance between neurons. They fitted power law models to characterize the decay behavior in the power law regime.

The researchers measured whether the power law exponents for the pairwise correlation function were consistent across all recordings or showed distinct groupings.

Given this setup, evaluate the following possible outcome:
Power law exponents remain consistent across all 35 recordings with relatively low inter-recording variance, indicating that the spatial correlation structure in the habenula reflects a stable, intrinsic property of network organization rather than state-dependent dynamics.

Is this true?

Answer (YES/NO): NO